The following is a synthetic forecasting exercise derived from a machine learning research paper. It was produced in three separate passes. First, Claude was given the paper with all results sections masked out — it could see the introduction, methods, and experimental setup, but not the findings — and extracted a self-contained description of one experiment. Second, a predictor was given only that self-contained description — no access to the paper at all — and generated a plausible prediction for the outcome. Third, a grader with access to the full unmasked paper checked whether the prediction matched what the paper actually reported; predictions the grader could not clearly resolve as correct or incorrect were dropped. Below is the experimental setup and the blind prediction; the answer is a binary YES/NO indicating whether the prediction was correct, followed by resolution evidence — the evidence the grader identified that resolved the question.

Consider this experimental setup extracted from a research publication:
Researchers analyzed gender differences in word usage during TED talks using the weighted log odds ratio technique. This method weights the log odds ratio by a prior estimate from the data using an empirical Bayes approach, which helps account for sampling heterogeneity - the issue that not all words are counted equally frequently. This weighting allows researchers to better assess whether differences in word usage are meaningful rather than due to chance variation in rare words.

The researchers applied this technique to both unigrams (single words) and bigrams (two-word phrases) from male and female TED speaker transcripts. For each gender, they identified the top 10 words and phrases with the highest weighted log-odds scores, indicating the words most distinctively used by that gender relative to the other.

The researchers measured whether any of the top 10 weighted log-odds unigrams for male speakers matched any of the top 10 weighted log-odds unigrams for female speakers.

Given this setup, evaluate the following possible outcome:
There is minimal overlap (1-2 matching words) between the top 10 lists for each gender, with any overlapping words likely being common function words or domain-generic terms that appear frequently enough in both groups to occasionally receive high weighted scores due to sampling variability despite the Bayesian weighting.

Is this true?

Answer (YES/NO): NO